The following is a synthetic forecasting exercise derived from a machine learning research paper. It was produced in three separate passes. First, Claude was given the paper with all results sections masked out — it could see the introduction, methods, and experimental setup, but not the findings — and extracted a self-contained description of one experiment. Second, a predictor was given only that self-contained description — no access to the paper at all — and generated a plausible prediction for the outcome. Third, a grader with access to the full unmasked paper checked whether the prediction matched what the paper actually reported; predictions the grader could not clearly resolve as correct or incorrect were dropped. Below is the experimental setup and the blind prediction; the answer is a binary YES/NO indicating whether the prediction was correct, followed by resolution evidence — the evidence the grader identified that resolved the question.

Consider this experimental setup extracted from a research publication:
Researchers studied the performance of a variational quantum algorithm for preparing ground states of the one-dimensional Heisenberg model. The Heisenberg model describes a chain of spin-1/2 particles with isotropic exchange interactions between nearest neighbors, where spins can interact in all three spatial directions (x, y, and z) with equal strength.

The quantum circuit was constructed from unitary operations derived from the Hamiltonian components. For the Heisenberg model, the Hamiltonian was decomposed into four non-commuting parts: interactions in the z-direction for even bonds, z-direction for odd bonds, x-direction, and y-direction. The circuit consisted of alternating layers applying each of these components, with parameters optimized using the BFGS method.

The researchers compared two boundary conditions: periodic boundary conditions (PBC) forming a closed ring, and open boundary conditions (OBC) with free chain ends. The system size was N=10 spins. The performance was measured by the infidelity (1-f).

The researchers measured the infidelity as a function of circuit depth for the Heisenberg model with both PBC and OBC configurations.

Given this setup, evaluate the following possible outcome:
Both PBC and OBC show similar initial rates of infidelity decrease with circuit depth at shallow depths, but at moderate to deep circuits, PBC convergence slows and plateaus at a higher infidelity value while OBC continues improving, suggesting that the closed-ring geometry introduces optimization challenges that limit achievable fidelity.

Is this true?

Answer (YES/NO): NO